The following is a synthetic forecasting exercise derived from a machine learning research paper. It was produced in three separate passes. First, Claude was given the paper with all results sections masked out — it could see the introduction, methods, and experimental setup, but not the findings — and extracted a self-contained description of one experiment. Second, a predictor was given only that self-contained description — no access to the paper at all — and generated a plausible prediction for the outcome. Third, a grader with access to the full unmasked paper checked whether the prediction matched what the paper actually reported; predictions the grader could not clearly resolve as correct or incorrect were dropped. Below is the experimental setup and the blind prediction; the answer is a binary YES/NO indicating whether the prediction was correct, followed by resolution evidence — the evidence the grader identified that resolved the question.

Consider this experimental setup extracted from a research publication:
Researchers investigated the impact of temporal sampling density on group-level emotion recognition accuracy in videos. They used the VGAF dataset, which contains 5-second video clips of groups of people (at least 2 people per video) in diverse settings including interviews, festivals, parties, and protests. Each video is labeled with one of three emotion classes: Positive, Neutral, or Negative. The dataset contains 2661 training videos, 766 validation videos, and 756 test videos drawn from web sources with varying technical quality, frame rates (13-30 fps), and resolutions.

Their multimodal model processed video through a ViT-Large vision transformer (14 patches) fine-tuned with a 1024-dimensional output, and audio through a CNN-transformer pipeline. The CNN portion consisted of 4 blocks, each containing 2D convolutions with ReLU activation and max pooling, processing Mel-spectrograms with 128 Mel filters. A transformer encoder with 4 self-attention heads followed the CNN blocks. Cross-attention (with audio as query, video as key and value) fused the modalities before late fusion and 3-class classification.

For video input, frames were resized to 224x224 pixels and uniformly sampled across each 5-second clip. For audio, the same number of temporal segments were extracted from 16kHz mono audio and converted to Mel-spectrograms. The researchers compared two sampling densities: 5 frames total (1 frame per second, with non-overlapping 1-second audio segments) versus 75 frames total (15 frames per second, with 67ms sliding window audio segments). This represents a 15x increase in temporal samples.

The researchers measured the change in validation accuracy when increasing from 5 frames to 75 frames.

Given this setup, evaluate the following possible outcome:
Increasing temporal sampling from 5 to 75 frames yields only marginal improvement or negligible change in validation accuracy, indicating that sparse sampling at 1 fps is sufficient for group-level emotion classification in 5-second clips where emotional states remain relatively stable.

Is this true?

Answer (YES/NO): YES